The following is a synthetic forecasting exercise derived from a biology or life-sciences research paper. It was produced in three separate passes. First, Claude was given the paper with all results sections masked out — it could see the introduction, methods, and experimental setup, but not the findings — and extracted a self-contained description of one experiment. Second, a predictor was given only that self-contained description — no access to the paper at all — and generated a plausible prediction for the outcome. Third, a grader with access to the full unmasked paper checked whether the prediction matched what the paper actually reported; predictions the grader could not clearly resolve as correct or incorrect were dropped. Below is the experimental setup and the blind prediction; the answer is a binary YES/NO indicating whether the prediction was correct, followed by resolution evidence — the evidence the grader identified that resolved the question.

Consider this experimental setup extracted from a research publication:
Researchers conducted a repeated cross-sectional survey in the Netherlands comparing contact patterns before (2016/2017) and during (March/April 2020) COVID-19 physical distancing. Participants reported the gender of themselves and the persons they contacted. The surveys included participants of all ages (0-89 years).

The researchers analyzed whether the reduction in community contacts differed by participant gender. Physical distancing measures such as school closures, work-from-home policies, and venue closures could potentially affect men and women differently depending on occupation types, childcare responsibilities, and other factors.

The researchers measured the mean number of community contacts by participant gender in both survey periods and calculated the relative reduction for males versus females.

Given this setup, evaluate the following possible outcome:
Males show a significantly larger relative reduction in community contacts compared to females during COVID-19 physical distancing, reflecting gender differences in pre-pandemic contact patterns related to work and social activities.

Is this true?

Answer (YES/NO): NO